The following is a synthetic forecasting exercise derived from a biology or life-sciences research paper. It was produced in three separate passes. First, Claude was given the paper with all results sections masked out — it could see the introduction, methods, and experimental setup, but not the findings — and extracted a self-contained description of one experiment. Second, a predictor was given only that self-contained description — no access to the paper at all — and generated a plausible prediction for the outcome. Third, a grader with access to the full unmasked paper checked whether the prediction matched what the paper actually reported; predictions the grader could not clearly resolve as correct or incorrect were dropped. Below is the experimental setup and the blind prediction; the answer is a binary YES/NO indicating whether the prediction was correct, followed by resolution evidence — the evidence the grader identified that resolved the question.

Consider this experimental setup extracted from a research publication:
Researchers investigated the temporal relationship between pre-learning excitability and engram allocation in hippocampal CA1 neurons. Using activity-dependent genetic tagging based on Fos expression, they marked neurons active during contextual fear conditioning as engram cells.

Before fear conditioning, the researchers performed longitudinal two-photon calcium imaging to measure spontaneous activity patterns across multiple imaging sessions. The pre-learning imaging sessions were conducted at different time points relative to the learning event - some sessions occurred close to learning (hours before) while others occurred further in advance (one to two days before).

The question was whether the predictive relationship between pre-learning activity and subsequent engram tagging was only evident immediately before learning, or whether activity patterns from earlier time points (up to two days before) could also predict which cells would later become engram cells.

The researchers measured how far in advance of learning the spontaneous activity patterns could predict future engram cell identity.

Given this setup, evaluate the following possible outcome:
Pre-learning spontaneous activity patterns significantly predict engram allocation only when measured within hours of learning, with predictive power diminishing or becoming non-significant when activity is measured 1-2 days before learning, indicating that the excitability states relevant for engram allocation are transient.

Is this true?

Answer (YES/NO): NO